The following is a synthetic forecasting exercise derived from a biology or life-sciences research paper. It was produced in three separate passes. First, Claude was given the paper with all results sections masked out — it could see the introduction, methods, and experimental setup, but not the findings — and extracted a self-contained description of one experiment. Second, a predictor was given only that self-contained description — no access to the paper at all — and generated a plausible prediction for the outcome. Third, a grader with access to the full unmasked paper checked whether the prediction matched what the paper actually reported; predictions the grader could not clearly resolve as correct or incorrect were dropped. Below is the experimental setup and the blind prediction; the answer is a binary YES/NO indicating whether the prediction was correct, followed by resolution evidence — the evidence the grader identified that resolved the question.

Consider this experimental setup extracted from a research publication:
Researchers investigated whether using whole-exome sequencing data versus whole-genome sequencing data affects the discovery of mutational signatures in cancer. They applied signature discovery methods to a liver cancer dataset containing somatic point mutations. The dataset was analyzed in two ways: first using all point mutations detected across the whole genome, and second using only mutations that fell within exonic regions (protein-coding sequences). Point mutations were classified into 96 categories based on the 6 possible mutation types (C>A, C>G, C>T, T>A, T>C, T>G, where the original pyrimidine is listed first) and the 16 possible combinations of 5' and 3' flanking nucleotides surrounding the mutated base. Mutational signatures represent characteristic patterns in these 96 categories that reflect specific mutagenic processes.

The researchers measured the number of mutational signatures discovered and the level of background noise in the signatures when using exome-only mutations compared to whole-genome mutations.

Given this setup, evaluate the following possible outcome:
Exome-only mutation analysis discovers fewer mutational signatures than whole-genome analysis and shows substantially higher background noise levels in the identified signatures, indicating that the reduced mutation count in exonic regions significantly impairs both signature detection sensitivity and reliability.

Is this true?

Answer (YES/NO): YES